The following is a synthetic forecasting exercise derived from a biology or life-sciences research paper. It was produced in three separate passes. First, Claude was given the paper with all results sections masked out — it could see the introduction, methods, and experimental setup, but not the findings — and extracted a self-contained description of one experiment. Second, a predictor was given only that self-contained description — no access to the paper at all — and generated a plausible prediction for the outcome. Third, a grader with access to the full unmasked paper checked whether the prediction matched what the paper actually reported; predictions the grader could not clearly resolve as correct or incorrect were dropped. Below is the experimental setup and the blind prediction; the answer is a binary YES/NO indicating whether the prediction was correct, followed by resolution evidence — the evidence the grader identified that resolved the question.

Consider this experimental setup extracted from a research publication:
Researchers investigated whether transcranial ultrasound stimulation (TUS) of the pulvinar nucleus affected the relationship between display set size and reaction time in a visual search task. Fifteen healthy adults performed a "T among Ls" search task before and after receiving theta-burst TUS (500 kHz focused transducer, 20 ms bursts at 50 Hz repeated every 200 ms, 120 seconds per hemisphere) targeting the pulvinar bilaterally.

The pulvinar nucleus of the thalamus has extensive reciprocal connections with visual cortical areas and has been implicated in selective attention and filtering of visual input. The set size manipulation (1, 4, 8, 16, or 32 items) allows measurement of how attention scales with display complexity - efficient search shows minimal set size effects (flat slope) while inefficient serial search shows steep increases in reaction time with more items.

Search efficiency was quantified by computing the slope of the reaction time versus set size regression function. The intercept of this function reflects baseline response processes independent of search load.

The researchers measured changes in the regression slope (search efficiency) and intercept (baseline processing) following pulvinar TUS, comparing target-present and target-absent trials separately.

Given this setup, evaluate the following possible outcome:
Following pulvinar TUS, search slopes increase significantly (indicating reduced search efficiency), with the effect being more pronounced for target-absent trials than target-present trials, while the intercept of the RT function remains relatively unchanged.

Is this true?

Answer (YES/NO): NO